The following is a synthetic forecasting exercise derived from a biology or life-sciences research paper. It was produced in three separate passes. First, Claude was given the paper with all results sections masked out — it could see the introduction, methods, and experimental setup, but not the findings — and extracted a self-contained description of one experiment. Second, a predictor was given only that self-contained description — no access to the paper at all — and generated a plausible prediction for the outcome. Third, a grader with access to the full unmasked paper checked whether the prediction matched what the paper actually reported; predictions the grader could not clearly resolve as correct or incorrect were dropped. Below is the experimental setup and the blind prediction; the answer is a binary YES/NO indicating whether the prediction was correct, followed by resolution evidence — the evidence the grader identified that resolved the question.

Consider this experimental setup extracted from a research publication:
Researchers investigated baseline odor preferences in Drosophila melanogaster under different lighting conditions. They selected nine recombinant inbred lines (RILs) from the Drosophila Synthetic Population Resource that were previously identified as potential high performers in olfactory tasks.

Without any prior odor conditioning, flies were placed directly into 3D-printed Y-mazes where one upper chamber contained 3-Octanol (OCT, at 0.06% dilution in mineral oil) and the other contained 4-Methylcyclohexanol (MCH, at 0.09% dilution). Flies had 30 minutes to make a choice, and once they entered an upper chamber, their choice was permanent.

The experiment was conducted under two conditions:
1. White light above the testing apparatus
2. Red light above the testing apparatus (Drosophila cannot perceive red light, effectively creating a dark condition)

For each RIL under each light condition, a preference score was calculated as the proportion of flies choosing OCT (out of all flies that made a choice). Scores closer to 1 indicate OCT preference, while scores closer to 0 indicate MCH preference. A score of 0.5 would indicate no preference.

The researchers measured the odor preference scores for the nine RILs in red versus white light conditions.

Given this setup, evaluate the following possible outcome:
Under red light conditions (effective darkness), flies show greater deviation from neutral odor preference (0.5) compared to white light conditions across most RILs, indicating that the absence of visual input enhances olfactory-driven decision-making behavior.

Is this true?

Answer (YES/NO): NO